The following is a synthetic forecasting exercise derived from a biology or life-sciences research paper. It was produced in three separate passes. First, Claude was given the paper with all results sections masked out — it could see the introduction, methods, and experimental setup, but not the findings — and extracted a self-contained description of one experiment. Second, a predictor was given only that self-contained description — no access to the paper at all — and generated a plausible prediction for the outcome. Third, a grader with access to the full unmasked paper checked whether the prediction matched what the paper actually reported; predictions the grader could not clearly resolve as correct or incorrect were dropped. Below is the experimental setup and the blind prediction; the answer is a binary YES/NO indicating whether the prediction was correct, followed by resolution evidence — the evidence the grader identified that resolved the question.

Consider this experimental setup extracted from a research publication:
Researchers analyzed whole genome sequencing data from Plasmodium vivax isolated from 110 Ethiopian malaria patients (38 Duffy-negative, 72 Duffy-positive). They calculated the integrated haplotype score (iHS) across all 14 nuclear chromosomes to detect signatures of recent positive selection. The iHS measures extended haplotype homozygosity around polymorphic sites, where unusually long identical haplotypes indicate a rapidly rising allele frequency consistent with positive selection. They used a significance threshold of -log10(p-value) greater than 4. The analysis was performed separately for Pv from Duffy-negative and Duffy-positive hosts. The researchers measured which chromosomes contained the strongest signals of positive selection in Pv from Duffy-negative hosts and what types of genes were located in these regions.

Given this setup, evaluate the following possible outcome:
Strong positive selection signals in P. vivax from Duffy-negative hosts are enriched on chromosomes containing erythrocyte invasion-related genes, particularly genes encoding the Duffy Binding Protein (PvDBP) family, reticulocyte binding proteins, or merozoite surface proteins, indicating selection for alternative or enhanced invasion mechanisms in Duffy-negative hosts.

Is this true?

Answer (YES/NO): NO